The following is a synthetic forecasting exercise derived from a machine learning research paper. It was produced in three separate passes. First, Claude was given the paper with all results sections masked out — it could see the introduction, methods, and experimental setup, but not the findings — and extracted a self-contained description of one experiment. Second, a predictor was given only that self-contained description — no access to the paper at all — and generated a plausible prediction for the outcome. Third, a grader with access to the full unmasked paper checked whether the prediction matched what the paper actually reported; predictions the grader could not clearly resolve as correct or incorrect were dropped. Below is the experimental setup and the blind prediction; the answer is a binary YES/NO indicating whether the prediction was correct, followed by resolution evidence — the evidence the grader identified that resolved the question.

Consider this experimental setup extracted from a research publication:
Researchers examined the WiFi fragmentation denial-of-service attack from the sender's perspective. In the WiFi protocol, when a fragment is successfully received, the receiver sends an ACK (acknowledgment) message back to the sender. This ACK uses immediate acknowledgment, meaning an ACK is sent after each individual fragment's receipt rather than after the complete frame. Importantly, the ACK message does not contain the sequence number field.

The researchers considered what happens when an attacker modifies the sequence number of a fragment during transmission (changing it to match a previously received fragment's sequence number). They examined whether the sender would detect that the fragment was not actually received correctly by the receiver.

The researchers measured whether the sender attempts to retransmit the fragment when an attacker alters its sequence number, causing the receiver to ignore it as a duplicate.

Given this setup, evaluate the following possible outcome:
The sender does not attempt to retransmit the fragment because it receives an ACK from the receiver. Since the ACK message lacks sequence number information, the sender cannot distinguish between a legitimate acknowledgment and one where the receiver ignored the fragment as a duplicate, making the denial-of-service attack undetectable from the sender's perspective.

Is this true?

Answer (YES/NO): YES